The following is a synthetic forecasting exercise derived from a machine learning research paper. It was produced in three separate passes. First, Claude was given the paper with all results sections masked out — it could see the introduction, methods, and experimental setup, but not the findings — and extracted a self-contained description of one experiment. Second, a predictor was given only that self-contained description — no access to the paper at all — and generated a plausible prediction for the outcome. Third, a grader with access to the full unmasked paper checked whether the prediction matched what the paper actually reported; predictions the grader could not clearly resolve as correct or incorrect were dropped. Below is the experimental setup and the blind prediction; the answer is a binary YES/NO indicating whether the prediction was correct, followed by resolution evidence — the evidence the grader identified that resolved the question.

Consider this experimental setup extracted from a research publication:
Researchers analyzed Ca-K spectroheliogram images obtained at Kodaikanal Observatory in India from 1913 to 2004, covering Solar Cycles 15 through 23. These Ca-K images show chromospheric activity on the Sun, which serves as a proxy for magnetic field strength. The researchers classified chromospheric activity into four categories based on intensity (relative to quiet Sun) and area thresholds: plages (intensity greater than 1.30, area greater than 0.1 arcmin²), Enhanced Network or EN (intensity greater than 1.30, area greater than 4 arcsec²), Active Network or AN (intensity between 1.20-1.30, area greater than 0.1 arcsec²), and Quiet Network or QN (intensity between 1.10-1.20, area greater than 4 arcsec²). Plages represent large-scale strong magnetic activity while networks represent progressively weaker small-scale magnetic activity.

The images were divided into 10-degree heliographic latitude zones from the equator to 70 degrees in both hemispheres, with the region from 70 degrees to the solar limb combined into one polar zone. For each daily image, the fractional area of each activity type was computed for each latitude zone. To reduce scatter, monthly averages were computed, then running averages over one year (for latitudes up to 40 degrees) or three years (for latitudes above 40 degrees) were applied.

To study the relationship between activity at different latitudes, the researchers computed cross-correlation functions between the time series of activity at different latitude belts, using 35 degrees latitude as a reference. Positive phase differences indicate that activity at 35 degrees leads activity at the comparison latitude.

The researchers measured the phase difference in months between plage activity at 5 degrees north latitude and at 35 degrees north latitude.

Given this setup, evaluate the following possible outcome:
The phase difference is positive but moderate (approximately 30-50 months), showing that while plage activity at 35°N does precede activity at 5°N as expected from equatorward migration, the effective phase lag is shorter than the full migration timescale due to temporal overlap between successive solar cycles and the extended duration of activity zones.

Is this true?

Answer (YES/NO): YES